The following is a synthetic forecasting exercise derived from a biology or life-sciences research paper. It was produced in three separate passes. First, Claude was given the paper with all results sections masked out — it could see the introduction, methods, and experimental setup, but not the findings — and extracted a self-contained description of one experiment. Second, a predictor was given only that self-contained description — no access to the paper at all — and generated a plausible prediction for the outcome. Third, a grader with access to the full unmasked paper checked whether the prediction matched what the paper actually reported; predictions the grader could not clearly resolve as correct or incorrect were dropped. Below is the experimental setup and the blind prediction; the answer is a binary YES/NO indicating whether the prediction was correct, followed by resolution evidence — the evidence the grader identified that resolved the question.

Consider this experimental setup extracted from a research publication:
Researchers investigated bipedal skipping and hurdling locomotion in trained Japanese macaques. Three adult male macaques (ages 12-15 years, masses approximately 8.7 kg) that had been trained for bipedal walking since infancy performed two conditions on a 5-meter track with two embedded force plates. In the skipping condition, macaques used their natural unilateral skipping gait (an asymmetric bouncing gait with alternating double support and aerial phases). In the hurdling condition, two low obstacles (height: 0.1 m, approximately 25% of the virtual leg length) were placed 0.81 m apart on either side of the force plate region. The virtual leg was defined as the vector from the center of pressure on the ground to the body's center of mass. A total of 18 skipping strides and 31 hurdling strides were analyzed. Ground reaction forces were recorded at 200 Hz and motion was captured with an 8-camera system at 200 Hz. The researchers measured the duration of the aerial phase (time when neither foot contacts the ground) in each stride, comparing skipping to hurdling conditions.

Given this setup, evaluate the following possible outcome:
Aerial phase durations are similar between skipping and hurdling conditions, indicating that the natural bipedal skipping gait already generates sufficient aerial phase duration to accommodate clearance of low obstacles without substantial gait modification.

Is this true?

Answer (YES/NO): NO